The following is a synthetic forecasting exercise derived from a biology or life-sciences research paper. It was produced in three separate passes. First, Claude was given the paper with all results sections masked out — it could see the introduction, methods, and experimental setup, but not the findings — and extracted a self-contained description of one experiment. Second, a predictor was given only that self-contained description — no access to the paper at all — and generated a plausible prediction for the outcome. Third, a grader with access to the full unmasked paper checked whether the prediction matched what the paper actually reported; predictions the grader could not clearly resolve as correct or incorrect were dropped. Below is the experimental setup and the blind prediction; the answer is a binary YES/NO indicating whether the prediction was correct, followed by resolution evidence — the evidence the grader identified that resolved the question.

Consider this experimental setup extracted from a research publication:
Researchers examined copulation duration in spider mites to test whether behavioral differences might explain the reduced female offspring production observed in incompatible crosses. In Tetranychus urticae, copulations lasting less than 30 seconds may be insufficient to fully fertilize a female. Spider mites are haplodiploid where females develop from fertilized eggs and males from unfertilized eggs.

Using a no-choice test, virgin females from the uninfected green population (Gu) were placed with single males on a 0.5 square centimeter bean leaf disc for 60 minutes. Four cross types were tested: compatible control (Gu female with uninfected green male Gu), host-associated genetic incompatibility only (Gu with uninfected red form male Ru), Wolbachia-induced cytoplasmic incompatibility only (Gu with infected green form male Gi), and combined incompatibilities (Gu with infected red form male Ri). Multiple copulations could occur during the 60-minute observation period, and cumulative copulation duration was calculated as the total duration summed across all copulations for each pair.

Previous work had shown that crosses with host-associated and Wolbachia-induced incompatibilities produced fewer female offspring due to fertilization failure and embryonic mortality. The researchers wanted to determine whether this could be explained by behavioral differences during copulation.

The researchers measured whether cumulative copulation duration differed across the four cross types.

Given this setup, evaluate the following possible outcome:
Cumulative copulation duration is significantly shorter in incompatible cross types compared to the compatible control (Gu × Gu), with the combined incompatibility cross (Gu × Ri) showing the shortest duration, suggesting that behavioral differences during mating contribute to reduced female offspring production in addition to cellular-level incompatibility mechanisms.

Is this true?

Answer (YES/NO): NO